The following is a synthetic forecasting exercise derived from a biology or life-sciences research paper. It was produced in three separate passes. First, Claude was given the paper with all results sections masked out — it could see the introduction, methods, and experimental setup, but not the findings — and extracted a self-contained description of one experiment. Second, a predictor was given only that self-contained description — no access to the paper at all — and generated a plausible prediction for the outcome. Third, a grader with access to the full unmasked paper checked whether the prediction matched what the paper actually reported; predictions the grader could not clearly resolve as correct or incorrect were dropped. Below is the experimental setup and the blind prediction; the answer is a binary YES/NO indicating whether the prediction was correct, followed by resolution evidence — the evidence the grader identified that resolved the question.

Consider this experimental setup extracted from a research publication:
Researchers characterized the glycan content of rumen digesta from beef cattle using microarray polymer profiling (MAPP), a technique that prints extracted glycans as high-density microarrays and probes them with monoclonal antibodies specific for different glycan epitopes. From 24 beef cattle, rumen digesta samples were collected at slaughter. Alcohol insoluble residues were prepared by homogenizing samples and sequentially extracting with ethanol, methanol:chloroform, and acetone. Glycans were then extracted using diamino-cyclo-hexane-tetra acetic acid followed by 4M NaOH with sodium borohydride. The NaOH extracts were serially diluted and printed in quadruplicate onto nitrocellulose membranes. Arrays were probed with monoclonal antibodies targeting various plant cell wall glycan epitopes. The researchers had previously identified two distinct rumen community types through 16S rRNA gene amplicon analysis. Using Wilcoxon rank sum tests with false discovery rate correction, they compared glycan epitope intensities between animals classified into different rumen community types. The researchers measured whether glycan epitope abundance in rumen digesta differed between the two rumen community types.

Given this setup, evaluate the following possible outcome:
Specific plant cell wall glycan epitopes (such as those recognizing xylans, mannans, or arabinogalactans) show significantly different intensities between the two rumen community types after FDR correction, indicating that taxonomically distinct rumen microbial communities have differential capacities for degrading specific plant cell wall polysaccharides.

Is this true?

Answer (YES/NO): NO